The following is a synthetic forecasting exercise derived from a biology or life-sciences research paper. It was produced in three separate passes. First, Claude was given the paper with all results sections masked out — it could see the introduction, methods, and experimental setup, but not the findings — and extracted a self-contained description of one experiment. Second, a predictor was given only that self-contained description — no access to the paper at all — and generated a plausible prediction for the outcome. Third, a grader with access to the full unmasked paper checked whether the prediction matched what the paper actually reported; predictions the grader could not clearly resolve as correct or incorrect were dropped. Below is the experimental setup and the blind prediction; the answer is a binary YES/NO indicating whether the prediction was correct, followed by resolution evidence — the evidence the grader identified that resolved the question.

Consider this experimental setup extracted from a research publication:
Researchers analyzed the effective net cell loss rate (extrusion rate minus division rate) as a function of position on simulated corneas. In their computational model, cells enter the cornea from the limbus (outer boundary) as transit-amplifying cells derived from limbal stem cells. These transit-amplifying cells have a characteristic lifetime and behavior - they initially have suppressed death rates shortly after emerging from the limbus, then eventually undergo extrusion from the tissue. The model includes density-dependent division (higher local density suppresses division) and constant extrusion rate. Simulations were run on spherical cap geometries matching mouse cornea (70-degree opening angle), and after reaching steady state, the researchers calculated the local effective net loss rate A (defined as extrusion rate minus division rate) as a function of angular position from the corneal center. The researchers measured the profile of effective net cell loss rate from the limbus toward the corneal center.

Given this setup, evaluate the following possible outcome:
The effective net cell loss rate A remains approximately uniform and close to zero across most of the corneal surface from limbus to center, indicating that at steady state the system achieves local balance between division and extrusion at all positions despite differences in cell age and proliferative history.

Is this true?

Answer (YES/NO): NO